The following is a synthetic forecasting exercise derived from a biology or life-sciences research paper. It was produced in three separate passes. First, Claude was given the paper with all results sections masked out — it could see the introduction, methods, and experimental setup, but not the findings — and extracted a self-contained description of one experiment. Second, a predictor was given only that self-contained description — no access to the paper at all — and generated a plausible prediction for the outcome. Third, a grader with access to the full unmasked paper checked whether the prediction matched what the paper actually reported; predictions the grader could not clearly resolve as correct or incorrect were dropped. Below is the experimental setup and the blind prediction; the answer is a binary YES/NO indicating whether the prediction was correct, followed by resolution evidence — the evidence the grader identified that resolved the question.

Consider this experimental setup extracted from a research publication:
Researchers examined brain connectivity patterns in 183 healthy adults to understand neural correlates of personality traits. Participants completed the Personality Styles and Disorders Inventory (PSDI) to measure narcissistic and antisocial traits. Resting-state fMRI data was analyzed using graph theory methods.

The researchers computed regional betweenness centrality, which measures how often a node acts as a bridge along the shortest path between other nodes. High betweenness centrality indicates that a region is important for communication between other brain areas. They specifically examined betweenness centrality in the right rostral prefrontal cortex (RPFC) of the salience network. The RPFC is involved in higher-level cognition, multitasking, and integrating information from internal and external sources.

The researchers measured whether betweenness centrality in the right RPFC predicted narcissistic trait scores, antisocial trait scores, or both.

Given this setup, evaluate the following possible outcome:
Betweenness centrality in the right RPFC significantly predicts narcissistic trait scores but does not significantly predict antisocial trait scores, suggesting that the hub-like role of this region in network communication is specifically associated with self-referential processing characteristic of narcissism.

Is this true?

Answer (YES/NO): NO